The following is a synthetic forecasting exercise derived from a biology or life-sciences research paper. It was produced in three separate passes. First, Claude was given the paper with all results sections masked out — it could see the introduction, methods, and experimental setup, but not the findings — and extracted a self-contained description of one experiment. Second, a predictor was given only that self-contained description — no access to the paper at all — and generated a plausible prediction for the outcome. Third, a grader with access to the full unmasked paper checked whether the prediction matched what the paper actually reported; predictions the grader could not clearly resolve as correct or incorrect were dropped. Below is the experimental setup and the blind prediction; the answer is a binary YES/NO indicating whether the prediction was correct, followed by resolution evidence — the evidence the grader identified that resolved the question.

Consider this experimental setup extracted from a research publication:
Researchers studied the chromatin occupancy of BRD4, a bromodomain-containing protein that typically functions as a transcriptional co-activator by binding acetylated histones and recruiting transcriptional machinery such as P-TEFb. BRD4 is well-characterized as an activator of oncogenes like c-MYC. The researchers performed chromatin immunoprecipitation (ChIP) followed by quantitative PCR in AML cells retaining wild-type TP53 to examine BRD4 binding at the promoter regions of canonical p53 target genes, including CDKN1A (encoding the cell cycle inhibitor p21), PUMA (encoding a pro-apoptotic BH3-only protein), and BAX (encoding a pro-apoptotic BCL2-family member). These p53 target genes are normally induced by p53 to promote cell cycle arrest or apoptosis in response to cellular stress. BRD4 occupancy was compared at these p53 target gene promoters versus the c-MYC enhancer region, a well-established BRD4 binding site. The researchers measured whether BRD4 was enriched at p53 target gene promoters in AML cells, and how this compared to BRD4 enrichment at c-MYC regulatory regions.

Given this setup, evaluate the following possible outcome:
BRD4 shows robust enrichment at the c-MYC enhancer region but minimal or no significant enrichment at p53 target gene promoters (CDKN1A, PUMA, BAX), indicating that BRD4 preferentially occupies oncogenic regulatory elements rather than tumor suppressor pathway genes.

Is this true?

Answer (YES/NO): NO